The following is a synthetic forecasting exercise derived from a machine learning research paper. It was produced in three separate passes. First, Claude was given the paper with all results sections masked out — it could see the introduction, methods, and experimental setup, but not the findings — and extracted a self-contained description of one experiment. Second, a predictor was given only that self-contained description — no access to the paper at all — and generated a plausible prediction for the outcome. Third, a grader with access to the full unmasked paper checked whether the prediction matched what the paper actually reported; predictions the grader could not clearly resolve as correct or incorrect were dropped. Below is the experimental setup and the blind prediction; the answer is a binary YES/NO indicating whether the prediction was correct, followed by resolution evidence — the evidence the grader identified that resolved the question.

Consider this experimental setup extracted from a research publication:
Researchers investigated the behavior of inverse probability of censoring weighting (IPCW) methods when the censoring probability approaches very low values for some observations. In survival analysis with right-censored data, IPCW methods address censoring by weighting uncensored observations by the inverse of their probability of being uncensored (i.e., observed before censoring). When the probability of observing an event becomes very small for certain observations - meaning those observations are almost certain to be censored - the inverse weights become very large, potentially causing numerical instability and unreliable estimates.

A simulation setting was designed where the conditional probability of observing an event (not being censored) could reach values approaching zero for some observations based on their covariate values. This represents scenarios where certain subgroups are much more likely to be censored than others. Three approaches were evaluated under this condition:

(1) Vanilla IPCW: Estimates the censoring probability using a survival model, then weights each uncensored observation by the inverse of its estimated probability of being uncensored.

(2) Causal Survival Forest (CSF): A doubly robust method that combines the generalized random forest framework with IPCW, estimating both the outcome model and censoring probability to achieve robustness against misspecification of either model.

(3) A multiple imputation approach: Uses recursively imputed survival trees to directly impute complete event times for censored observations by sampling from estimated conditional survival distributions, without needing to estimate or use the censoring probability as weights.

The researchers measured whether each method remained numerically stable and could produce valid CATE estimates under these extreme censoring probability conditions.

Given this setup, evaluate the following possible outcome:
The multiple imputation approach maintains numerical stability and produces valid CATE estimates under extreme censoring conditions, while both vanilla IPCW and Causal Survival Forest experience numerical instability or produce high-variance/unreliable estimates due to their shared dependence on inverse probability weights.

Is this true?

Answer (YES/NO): YES